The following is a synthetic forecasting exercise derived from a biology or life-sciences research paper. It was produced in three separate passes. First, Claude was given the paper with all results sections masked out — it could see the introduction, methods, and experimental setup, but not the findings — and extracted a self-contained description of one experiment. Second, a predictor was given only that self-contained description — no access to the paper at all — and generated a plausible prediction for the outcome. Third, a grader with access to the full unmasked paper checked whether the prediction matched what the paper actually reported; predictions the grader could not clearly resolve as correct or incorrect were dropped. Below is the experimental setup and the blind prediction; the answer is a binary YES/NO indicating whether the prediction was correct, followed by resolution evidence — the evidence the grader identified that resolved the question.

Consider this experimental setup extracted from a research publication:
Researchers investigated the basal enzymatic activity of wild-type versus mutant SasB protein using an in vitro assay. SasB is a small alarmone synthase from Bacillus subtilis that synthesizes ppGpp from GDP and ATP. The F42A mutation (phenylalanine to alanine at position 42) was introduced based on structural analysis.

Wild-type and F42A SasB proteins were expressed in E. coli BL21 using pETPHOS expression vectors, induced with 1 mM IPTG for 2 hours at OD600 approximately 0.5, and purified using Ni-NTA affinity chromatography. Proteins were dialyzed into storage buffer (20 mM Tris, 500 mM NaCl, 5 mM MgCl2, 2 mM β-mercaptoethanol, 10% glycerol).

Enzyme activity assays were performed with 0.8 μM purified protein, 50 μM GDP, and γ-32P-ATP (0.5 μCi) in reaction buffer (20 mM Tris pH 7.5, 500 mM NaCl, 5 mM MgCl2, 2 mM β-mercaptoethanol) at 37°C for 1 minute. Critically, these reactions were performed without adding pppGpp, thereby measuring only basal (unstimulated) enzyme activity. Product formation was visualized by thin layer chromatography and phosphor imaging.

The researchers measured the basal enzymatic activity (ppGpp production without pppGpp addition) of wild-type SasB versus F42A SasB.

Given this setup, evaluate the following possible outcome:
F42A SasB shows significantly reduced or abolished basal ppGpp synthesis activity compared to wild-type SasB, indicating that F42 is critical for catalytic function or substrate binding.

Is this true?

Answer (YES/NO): NO